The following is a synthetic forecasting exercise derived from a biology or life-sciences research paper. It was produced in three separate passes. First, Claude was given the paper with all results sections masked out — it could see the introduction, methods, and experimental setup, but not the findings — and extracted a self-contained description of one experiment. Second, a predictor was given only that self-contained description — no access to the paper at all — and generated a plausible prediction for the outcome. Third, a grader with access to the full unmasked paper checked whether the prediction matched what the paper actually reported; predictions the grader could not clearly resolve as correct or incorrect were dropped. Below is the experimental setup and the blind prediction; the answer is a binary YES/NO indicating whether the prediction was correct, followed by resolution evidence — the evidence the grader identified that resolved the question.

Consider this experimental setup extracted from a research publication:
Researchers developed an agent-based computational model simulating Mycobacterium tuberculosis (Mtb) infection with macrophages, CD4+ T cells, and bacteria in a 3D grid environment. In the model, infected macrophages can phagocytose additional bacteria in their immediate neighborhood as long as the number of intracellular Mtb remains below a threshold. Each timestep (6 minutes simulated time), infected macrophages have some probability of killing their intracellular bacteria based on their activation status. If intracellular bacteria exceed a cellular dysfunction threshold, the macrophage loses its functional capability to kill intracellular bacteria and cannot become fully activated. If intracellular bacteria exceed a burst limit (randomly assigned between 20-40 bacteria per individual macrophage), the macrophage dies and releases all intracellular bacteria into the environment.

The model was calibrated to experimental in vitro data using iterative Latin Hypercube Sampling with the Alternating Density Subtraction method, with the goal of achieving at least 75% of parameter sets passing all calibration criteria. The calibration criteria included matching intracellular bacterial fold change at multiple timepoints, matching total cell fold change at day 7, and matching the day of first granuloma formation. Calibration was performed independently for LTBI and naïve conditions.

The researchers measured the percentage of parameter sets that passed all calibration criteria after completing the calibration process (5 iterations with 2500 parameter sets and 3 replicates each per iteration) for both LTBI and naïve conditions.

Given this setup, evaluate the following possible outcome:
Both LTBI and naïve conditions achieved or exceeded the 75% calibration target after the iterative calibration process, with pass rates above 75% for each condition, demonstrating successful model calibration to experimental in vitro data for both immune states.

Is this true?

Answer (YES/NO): YES